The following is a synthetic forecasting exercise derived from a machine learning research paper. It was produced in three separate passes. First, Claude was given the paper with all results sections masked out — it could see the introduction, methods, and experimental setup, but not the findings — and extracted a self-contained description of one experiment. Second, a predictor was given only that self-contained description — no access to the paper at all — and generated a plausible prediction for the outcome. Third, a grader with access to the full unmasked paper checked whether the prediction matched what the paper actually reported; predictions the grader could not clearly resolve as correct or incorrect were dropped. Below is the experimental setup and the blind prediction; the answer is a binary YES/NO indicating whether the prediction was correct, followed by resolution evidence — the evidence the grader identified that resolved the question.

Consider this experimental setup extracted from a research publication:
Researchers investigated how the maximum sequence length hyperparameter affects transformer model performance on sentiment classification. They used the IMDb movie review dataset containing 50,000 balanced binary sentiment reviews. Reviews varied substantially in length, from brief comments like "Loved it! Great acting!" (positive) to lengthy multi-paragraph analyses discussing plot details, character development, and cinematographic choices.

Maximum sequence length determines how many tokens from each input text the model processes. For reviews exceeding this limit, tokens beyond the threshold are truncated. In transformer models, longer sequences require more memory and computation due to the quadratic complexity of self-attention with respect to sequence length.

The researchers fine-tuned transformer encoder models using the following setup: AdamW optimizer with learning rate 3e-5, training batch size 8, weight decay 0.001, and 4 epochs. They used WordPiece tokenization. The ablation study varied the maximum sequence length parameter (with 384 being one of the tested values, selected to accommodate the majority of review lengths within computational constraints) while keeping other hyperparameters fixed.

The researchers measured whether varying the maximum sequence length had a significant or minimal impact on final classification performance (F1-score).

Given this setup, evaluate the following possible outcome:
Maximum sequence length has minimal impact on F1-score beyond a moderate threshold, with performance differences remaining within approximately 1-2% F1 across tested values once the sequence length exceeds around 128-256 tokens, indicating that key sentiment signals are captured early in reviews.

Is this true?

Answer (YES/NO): NO